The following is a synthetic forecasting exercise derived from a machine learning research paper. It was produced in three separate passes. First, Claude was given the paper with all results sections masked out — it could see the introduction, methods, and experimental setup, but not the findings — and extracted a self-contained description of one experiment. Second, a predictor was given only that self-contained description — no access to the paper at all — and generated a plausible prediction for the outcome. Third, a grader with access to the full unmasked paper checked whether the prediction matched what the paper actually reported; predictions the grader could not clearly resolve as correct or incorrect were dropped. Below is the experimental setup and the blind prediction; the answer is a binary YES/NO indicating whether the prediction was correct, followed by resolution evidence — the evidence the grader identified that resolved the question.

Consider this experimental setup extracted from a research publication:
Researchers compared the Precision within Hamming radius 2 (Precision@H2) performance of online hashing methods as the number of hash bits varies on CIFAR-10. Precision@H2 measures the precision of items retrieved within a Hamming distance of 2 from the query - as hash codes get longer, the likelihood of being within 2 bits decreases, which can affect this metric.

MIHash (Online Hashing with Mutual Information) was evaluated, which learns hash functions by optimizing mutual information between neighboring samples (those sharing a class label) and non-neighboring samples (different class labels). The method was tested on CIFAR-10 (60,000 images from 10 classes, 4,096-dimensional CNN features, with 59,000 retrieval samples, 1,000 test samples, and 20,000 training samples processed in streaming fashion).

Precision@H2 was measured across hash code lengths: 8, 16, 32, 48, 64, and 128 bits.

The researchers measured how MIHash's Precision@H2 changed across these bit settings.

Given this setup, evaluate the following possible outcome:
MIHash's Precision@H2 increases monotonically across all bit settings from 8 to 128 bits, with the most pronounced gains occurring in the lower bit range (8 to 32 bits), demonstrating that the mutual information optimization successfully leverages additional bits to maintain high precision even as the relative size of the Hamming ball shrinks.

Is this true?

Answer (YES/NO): NO